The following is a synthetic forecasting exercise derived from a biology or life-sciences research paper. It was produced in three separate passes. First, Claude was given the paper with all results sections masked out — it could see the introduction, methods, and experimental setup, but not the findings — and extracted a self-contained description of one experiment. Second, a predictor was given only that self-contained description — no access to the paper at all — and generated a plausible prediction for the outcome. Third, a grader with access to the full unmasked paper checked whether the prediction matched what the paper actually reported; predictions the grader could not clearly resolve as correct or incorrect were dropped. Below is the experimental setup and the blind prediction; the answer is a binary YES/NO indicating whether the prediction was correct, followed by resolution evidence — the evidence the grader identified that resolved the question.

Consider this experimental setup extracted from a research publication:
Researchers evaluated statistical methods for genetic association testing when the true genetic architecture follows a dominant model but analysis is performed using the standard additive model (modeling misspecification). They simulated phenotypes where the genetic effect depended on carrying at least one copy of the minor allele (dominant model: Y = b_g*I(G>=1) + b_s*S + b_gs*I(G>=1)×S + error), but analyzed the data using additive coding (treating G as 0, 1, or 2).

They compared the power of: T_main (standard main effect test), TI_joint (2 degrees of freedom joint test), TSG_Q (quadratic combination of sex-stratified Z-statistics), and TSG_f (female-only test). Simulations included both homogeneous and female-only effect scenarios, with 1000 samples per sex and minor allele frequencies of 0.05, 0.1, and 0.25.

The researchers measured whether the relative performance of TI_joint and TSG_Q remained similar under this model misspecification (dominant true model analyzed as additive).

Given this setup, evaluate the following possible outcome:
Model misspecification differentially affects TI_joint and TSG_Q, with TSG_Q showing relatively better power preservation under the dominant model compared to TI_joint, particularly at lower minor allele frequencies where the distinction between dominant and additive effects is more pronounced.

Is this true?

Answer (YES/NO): NO